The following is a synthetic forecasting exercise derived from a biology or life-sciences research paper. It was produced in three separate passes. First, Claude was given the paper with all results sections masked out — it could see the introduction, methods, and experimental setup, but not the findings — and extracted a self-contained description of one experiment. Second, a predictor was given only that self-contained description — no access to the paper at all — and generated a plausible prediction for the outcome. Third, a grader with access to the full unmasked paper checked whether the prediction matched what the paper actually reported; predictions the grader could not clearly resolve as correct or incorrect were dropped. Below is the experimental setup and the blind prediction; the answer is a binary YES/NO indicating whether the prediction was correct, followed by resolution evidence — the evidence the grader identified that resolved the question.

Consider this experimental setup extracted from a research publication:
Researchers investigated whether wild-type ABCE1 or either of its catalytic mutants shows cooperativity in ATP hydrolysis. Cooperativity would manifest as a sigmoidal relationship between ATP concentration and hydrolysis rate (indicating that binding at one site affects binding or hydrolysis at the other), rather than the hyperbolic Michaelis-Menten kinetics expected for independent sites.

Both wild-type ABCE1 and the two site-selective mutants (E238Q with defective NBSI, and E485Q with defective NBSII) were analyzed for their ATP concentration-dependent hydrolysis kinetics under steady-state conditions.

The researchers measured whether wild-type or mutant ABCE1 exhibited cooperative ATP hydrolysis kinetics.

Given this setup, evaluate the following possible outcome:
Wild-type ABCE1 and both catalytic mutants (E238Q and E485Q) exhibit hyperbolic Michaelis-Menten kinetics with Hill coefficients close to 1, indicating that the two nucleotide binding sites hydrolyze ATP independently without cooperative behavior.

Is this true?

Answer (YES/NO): YES